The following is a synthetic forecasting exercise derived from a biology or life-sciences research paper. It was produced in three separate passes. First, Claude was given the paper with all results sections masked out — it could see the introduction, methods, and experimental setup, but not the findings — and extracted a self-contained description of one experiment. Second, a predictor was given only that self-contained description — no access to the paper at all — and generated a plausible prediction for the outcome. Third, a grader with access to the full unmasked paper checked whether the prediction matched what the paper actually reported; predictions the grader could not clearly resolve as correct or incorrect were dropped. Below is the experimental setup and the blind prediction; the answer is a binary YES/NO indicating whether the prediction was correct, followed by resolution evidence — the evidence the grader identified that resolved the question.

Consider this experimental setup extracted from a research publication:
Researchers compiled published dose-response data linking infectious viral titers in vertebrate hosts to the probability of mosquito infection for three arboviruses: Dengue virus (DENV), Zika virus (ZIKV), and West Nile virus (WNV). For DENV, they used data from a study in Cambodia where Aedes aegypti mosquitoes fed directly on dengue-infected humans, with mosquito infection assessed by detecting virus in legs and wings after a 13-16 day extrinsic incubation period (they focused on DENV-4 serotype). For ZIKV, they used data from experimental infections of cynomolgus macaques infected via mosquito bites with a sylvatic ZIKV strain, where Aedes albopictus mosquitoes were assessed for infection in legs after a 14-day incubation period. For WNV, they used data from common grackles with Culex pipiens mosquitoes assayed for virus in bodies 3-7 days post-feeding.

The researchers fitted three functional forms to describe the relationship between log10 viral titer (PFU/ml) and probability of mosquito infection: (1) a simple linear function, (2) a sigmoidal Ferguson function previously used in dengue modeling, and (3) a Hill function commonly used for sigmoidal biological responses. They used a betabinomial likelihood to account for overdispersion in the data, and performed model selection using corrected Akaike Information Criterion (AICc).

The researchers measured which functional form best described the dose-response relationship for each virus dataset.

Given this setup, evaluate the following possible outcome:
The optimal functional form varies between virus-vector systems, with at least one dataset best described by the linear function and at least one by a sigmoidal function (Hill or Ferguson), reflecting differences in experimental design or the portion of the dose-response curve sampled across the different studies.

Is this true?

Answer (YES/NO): YES